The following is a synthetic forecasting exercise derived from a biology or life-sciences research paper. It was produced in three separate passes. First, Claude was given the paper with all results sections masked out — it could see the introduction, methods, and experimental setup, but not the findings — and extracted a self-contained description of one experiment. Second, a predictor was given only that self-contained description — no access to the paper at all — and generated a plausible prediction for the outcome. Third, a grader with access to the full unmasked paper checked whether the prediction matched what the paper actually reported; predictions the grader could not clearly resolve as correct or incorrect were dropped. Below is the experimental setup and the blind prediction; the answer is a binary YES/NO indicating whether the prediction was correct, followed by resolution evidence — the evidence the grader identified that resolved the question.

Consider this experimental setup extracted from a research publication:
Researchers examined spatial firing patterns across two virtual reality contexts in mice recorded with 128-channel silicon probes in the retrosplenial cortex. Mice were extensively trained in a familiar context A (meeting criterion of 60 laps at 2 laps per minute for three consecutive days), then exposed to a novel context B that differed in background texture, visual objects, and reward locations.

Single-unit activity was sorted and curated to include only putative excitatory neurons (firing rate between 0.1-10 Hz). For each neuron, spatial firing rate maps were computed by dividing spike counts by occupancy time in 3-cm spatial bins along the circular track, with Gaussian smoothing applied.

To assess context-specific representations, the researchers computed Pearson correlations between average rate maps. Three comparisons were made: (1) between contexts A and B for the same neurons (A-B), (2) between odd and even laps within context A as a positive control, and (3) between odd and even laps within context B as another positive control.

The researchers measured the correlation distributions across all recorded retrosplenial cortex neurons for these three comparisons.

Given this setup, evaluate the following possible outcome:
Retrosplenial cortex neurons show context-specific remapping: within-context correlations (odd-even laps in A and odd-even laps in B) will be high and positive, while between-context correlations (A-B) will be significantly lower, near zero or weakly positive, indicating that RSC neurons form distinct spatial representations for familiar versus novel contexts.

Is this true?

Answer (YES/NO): YES